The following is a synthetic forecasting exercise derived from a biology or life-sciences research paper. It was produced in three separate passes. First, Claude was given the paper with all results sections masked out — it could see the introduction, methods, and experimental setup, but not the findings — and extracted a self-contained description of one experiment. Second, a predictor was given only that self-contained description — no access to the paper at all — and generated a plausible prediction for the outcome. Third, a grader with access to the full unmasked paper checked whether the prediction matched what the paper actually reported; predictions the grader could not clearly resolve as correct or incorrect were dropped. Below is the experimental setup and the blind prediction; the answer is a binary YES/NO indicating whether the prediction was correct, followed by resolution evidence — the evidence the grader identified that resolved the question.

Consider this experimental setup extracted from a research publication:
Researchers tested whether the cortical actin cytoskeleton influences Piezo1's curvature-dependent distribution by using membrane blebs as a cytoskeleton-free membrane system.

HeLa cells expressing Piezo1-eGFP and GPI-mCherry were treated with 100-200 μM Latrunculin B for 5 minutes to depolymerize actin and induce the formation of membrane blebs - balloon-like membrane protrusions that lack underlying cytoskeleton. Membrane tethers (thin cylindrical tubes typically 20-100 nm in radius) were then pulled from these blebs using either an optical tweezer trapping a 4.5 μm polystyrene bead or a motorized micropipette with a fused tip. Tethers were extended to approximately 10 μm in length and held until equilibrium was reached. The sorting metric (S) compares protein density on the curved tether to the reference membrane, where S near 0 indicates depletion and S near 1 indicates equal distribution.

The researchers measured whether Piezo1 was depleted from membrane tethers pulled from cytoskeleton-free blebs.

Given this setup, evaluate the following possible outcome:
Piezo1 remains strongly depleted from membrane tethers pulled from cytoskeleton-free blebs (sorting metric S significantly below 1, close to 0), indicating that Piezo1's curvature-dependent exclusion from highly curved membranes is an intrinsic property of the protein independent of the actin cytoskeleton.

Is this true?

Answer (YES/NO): YES